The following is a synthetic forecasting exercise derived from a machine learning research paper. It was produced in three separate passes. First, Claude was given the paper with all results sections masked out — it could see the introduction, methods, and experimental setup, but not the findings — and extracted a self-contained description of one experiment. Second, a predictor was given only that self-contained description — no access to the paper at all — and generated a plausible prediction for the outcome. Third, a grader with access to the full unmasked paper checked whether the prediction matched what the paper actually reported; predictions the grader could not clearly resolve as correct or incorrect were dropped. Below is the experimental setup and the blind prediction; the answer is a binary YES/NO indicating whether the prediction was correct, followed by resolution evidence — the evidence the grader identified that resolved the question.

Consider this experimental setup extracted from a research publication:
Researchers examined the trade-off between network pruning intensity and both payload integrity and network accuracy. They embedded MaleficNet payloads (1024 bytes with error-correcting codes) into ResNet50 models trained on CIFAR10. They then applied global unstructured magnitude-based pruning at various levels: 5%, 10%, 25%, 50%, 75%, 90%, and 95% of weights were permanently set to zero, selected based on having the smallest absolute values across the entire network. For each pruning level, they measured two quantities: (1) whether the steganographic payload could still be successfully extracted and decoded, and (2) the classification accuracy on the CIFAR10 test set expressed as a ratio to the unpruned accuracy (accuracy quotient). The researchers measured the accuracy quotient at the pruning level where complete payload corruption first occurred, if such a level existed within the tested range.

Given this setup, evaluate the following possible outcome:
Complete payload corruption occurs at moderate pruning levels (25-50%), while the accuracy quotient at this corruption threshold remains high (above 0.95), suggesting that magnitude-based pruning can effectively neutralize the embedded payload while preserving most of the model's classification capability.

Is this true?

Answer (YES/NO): NO